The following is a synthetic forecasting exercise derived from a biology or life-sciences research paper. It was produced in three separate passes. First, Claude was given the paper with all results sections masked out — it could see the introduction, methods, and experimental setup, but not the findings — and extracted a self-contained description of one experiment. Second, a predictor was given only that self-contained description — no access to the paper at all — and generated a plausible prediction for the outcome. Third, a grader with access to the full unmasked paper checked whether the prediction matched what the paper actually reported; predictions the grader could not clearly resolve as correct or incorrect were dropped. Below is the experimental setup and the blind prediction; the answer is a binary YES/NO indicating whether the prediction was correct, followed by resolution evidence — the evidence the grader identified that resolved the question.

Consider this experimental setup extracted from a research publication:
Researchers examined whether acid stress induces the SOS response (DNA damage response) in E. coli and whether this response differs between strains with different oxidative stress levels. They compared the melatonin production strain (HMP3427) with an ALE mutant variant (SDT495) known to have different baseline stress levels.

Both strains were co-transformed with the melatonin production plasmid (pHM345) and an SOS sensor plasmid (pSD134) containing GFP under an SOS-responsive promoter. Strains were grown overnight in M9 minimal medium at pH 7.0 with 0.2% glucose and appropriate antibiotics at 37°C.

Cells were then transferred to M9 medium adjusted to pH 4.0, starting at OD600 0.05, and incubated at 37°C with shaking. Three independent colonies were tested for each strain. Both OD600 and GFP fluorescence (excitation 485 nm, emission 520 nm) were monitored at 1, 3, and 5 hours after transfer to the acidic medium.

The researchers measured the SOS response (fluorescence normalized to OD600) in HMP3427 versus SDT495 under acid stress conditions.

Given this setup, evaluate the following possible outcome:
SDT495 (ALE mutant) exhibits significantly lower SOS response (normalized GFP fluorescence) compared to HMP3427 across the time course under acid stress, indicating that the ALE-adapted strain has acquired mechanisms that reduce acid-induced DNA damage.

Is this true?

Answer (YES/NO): YES